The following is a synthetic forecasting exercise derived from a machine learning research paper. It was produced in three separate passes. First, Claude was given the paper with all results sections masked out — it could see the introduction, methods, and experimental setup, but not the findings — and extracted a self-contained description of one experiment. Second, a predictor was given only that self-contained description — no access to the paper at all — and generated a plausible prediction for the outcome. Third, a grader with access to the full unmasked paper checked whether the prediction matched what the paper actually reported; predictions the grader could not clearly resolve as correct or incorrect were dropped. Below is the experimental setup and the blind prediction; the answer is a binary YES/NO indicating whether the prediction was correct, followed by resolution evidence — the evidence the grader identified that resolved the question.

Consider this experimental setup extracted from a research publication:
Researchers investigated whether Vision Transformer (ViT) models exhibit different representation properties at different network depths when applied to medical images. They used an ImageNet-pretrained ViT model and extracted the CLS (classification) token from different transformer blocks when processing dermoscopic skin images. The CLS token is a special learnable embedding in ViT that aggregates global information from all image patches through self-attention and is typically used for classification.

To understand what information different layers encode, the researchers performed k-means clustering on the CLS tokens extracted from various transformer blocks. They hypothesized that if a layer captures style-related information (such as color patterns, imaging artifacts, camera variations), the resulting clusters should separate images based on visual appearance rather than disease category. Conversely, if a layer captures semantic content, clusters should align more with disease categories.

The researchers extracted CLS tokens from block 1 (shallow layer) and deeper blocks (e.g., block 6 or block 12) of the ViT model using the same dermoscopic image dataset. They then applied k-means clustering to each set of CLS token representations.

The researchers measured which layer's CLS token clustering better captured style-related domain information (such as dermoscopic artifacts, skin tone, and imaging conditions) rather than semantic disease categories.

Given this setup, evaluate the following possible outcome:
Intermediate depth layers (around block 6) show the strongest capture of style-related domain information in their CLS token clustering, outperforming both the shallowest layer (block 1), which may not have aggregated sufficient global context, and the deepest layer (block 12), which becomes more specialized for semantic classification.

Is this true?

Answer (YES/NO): NO